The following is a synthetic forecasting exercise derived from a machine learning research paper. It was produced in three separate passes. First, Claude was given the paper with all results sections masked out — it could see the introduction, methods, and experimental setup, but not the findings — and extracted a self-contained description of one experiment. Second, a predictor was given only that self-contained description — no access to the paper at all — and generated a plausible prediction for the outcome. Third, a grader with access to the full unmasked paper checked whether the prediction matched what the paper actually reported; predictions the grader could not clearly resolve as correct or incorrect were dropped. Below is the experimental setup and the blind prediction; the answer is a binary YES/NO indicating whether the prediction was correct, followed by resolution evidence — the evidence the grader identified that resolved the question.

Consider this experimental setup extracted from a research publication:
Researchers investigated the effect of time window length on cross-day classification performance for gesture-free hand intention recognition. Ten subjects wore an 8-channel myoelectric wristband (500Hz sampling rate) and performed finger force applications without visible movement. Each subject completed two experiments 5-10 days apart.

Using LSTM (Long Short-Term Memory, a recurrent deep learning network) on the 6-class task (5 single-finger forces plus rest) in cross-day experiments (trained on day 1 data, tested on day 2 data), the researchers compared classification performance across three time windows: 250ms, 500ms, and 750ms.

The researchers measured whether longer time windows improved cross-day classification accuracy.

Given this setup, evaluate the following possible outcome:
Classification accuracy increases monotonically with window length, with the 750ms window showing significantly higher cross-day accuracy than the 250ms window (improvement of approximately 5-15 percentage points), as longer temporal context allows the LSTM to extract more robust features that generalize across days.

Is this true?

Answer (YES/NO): NO